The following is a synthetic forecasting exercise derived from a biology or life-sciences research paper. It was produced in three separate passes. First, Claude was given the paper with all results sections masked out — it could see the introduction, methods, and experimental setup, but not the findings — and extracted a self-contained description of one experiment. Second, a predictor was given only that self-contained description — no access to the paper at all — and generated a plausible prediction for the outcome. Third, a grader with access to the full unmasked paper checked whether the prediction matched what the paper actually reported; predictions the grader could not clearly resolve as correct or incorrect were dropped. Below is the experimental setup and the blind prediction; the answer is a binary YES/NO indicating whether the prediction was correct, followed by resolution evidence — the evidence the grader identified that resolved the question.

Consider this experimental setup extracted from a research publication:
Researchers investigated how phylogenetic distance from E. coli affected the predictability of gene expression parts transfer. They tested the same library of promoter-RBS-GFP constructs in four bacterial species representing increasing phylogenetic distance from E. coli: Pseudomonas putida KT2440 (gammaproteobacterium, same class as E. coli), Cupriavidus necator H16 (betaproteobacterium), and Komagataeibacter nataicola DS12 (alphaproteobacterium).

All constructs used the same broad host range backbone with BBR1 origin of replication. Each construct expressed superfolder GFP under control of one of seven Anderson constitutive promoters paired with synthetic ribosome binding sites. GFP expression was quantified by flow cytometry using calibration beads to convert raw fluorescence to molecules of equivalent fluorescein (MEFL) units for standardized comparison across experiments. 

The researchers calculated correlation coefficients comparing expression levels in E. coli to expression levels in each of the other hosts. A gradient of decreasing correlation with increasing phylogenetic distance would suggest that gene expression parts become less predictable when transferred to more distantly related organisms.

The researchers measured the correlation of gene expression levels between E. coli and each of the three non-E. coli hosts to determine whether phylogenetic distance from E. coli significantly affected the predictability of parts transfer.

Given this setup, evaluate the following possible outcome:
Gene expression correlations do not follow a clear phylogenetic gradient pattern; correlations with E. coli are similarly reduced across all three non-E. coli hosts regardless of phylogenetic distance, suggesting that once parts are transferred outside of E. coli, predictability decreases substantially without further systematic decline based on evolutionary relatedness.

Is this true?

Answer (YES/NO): NO